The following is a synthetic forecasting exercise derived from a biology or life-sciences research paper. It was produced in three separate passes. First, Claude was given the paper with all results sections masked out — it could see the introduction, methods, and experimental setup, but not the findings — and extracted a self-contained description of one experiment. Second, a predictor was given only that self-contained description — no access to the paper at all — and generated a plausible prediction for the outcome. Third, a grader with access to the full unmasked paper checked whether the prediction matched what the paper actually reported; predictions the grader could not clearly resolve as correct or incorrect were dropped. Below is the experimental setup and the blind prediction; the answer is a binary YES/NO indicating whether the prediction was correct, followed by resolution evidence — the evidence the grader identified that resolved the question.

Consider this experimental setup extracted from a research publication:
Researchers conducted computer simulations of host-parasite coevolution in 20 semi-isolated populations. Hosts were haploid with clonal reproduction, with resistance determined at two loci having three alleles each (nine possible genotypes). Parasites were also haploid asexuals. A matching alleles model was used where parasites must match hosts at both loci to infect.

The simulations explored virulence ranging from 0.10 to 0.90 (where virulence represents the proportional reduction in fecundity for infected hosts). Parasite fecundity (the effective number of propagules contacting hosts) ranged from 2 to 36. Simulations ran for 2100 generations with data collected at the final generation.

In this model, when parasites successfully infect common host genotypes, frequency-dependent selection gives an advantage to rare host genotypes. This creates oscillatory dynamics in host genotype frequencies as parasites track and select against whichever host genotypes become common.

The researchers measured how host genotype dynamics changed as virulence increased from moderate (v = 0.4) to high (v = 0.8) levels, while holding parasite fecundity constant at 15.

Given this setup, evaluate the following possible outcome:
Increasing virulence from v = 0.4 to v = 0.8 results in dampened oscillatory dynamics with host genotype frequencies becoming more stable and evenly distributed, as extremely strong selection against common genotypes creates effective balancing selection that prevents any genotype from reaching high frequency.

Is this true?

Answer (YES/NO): NO